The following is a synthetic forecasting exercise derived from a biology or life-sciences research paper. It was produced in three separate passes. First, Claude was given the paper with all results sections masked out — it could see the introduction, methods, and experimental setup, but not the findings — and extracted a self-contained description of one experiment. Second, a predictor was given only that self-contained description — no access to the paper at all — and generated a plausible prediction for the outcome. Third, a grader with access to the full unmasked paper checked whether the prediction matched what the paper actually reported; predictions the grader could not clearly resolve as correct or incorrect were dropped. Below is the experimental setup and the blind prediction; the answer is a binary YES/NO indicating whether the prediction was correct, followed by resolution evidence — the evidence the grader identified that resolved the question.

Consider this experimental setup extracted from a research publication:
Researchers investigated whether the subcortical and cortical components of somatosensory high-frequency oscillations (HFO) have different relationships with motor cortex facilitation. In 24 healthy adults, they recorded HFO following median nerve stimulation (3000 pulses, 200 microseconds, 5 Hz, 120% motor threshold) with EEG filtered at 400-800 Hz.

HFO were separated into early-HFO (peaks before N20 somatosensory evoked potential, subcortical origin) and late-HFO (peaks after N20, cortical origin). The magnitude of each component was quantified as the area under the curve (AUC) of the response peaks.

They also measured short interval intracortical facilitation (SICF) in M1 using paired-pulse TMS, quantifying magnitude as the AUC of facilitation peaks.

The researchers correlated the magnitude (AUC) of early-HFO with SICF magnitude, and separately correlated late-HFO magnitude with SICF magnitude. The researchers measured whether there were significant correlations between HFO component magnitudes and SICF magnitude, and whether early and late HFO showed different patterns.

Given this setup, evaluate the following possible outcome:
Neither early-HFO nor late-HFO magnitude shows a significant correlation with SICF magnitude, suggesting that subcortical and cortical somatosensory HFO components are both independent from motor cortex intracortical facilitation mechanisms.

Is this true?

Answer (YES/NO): NO